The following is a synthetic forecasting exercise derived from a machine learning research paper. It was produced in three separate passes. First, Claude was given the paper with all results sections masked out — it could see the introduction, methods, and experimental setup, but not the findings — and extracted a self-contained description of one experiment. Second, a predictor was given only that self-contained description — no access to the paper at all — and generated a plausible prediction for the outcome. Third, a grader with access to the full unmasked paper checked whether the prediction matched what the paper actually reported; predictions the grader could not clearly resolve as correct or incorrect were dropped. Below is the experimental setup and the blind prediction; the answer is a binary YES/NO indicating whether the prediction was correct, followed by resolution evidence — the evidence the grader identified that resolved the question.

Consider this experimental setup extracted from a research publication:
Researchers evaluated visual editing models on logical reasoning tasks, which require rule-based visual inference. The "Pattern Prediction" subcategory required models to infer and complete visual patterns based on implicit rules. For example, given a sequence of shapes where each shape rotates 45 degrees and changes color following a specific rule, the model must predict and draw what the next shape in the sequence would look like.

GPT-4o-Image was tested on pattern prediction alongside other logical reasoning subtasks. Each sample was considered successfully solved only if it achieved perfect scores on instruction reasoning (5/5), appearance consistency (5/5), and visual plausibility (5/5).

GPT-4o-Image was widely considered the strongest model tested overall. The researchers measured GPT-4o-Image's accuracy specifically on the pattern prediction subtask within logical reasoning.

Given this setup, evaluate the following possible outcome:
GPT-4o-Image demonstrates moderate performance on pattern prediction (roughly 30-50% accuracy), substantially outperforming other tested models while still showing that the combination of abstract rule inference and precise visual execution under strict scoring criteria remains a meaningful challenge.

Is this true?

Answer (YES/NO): NO